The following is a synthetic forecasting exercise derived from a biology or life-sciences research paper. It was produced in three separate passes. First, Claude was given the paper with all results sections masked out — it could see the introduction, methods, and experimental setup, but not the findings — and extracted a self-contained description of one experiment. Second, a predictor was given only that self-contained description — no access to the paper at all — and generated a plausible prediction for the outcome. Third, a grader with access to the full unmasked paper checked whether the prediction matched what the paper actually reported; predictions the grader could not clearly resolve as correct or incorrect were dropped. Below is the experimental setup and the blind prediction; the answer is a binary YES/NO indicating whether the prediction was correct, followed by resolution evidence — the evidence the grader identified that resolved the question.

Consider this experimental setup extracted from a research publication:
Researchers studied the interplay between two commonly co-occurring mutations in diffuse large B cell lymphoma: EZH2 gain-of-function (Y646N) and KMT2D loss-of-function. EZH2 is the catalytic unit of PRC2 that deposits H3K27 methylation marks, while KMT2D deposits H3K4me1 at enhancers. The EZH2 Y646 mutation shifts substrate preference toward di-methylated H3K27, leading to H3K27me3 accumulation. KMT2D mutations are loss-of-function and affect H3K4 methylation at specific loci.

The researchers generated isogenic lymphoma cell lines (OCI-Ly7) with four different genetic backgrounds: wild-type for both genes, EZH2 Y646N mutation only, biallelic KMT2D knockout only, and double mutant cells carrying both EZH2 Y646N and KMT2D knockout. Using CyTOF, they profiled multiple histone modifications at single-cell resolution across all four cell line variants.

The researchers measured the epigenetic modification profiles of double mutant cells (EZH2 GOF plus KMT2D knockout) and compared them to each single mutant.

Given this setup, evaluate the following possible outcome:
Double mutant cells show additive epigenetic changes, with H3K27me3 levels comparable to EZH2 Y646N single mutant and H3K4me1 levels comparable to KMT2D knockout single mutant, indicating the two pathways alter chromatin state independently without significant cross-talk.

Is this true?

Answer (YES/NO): NO